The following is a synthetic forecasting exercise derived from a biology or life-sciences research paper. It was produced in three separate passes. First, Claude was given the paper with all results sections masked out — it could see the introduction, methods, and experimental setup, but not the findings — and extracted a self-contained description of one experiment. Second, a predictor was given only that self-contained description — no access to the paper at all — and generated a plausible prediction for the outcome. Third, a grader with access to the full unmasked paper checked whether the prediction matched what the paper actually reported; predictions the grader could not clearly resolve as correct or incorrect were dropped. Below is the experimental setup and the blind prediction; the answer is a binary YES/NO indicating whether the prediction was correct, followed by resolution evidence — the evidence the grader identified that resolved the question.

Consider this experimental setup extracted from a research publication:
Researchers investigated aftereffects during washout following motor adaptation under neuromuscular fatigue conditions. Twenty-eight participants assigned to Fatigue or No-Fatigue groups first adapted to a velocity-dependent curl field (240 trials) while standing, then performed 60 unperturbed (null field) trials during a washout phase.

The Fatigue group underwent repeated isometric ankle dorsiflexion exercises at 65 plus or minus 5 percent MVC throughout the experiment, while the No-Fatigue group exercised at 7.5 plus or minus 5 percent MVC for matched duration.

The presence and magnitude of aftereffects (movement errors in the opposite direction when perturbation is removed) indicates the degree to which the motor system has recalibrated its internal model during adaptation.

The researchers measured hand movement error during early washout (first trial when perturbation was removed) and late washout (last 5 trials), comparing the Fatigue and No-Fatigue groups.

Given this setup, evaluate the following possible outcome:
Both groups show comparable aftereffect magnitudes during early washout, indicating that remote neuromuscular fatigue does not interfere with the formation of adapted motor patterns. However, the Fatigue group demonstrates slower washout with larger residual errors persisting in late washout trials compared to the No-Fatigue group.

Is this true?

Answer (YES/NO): NO